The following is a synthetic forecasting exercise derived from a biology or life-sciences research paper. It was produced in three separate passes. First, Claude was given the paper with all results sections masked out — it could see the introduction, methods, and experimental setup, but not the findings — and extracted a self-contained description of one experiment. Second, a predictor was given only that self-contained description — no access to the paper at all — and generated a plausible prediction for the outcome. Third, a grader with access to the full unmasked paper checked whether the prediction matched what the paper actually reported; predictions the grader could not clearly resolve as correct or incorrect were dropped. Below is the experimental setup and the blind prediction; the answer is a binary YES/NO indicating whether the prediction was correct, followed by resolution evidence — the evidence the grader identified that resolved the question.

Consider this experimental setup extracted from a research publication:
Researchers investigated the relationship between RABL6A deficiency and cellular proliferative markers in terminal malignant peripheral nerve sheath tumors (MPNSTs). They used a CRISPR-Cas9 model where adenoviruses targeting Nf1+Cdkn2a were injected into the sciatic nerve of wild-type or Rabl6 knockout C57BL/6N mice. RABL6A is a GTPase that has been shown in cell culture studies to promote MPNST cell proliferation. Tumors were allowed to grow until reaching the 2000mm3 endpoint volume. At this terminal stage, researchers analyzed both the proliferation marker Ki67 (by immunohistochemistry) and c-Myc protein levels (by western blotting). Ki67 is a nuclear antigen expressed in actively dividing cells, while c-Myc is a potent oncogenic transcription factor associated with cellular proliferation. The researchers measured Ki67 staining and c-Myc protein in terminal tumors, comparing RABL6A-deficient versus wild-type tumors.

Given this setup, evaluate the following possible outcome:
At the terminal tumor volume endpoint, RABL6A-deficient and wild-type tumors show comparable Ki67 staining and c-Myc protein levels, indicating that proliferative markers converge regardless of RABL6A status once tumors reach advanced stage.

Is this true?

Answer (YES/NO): NO